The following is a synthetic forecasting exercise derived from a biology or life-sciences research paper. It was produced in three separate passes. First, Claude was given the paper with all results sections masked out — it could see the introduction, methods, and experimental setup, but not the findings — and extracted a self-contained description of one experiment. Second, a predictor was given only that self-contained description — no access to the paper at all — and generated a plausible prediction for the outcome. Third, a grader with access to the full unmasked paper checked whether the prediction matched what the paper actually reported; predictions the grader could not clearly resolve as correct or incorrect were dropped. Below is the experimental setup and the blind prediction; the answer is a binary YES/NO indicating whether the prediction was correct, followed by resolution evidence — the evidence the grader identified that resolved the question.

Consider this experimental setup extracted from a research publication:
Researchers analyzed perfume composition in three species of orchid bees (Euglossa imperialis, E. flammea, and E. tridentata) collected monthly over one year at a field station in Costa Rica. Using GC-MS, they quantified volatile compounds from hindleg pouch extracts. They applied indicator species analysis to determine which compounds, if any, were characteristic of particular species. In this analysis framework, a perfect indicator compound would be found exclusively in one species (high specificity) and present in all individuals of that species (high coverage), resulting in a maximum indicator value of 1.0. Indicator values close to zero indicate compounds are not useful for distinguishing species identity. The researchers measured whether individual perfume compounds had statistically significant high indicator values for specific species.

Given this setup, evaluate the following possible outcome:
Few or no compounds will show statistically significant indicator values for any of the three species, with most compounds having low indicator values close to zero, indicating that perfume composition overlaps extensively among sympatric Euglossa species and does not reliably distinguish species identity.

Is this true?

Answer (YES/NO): NO